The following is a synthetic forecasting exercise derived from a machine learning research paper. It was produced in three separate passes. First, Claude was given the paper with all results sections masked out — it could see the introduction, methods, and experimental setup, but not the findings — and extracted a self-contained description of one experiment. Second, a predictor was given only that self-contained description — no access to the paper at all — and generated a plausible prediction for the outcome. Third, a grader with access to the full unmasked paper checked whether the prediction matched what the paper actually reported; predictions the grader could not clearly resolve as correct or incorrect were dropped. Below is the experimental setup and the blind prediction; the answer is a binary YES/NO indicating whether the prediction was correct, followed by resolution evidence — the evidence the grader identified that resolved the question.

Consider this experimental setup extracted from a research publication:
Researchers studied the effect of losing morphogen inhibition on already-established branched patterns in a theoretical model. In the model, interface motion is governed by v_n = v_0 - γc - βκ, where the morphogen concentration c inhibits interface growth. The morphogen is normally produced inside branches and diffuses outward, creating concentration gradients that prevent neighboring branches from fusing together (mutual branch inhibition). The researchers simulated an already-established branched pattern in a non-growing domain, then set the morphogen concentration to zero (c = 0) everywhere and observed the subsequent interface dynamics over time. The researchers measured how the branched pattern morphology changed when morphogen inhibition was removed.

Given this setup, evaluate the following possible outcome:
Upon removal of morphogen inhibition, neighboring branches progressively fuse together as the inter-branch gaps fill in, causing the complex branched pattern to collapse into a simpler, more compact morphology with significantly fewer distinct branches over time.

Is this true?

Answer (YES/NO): YES